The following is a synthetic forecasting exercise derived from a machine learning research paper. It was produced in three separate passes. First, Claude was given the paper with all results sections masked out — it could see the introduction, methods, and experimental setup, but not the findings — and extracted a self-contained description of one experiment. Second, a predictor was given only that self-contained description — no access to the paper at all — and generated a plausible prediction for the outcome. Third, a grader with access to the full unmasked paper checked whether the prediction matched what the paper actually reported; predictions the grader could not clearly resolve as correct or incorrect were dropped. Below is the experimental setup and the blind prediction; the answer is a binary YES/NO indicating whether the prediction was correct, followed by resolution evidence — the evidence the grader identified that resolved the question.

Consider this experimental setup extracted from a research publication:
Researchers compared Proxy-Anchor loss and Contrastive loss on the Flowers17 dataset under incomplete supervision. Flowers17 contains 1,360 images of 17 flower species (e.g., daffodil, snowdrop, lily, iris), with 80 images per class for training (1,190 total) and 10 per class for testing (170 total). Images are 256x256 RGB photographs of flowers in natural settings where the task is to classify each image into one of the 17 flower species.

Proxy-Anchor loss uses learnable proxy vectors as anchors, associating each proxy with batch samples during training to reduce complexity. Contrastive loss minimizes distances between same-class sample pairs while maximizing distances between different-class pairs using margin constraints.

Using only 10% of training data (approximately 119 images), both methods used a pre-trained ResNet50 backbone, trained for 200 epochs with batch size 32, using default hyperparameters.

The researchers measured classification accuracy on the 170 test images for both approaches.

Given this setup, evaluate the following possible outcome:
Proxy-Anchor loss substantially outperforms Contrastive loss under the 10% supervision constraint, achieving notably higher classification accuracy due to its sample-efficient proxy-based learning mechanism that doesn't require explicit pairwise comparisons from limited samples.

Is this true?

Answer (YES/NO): YES